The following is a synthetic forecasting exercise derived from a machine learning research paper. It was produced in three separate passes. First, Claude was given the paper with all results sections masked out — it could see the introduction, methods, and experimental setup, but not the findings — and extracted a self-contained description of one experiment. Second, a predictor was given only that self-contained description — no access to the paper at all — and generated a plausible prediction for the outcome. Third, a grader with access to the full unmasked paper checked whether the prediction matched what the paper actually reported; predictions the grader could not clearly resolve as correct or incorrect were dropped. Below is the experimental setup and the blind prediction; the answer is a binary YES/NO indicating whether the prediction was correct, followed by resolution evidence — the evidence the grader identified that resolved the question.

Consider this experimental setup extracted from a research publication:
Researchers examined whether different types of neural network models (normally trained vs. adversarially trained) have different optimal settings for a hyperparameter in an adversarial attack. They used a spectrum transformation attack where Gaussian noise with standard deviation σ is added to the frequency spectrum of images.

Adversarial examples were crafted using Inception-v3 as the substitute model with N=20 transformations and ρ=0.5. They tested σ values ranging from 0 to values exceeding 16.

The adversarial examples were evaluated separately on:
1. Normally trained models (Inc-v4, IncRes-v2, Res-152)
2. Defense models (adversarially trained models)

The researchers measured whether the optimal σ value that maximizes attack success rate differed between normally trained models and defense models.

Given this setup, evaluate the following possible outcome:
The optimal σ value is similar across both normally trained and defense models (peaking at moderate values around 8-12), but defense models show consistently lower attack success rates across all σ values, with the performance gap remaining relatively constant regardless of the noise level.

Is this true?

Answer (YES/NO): NO